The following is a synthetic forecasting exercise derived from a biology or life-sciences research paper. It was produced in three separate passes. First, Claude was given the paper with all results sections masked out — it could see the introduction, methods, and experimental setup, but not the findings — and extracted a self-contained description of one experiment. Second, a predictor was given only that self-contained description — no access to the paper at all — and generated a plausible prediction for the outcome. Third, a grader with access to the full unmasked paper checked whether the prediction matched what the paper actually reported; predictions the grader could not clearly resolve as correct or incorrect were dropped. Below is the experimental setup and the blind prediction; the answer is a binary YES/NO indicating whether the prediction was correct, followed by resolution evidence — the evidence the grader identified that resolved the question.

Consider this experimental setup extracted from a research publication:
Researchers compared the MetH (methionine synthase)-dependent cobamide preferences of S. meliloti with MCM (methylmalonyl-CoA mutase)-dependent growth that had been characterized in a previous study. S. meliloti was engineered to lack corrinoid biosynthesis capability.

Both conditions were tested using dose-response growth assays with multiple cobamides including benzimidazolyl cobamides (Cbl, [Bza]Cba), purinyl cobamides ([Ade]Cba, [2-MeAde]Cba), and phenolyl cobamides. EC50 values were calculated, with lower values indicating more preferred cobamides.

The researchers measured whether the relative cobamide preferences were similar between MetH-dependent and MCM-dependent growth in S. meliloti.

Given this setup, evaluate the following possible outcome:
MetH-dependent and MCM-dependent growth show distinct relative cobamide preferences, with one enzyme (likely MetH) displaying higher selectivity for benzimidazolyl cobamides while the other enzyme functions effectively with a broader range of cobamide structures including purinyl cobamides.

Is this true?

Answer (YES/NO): NO